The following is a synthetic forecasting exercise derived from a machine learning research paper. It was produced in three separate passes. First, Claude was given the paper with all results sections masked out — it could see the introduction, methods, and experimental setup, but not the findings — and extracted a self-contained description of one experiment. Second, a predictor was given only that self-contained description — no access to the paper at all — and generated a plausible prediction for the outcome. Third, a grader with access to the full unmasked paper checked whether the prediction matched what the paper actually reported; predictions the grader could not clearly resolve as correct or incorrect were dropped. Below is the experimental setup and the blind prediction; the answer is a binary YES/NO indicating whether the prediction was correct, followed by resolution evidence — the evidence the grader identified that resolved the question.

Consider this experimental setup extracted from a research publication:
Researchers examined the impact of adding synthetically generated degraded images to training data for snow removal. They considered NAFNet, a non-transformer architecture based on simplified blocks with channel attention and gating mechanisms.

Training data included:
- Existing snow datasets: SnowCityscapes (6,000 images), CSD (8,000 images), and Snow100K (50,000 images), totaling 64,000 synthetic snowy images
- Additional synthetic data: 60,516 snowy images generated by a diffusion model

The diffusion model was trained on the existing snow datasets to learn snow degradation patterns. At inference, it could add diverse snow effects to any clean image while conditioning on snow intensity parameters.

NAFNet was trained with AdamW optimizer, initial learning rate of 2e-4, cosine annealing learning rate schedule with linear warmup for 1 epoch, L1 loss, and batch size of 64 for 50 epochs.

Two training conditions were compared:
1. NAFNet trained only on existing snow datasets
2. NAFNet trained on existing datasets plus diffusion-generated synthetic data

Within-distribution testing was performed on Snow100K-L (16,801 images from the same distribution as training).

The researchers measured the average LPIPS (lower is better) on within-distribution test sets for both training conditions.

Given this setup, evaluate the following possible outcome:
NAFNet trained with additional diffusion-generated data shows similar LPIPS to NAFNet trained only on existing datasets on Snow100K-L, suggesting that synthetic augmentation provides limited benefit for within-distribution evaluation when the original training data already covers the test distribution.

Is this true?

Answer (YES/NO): YES